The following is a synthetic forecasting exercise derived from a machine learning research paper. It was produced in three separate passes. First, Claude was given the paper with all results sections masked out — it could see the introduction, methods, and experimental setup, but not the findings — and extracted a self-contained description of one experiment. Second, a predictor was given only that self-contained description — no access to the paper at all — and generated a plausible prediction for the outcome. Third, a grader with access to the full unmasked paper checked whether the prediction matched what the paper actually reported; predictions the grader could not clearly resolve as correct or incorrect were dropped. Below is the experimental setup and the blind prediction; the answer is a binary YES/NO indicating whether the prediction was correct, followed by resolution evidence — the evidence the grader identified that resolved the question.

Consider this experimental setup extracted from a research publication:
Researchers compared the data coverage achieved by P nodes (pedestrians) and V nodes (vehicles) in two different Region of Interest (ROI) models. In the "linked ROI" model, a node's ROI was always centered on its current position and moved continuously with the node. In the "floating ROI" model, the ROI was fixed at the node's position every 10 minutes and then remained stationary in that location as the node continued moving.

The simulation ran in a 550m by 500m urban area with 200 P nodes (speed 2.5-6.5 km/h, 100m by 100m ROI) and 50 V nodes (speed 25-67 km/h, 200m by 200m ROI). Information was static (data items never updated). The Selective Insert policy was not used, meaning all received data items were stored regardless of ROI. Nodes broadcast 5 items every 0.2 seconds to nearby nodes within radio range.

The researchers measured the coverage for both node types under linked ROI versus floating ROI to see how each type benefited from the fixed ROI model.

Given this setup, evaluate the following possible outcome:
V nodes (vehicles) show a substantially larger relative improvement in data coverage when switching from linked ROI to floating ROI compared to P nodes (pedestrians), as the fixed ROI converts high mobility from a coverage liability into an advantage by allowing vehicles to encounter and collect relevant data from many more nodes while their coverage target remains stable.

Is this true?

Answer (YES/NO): YES